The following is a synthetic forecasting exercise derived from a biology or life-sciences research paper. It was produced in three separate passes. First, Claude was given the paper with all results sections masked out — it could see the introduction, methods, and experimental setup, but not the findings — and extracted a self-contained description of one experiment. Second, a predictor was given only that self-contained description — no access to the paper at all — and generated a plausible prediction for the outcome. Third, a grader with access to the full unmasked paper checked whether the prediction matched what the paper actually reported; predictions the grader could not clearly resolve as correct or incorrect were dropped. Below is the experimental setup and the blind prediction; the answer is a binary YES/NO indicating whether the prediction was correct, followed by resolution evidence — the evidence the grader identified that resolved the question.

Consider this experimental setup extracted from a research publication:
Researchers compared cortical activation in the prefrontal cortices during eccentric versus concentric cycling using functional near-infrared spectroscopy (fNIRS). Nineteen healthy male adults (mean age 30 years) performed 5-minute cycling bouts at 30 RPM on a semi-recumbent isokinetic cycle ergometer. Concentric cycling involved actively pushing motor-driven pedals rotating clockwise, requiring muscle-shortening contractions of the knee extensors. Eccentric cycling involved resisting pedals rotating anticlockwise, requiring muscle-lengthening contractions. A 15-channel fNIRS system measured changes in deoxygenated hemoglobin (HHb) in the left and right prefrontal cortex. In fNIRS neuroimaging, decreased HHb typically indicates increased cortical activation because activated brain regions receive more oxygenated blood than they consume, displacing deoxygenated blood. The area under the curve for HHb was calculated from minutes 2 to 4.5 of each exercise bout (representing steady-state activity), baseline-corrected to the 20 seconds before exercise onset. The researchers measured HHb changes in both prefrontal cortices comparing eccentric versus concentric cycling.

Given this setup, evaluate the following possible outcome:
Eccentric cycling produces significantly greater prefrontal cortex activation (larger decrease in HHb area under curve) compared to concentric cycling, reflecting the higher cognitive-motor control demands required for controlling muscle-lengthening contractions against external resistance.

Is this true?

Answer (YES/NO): YES